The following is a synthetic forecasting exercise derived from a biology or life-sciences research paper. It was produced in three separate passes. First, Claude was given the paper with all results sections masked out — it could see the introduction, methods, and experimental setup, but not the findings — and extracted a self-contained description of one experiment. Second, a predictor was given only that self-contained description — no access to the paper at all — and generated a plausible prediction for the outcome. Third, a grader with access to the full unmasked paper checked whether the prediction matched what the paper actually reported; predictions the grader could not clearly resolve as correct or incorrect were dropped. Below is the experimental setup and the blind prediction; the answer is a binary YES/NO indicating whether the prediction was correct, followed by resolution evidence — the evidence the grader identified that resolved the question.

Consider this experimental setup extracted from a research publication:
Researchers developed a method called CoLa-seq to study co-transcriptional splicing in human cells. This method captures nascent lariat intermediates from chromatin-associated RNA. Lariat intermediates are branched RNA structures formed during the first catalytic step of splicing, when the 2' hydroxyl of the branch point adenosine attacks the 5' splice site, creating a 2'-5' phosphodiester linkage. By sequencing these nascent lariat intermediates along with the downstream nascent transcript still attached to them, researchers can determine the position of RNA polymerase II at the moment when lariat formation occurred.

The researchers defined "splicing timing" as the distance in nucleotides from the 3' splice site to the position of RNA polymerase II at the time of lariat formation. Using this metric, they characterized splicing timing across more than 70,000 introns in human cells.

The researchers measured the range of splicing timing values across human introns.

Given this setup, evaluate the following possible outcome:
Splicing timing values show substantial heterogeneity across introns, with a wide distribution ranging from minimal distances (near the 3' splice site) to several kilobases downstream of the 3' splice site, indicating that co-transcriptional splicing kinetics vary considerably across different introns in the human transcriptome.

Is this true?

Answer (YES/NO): YES